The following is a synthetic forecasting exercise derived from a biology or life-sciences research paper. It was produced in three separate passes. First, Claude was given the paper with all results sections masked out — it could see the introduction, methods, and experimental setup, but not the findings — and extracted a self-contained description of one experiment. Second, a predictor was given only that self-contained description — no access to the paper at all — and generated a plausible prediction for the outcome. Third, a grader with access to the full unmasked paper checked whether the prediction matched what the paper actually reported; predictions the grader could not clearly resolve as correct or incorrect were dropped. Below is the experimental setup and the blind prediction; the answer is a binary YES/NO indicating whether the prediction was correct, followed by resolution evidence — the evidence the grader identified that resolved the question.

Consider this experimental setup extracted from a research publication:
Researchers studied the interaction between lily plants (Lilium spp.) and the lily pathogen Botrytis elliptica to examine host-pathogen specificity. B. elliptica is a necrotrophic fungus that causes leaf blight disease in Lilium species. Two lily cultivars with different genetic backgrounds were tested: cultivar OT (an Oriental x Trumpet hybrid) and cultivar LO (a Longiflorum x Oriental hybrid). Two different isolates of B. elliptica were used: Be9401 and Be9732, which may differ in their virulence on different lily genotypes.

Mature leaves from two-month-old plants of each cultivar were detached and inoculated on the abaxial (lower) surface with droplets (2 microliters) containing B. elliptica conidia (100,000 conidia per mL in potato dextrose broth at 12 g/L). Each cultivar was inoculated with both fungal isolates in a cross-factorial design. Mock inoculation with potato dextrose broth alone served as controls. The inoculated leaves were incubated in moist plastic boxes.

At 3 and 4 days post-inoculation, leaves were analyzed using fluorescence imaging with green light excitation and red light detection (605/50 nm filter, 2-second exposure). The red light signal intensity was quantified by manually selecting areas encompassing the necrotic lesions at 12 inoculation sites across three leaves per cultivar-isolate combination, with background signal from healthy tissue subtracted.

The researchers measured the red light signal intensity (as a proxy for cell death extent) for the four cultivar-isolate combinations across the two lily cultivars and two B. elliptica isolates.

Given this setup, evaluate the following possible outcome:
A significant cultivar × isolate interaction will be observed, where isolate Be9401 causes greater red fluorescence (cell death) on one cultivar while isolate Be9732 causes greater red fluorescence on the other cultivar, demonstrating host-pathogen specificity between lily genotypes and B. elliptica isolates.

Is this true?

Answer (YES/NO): NO